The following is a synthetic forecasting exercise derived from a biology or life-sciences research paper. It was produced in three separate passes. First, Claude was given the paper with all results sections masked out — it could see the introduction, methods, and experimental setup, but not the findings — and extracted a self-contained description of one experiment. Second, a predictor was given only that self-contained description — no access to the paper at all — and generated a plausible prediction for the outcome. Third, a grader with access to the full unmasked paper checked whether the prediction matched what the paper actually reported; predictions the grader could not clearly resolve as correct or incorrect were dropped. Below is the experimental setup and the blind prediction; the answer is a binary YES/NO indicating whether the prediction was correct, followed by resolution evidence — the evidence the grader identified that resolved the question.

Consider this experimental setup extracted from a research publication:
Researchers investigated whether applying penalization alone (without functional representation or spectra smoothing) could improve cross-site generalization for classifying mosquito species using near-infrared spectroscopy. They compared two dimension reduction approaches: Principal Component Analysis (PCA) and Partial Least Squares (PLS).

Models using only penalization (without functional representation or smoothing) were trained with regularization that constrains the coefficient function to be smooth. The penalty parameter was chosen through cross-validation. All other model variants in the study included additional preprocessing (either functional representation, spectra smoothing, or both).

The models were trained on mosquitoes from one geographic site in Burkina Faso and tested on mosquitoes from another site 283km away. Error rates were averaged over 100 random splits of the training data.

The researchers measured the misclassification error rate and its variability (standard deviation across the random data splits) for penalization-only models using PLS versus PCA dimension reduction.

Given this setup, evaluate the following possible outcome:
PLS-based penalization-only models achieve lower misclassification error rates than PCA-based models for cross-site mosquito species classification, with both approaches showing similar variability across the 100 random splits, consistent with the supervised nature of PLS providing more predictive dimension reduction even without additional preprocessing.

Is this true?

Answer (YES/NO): NO